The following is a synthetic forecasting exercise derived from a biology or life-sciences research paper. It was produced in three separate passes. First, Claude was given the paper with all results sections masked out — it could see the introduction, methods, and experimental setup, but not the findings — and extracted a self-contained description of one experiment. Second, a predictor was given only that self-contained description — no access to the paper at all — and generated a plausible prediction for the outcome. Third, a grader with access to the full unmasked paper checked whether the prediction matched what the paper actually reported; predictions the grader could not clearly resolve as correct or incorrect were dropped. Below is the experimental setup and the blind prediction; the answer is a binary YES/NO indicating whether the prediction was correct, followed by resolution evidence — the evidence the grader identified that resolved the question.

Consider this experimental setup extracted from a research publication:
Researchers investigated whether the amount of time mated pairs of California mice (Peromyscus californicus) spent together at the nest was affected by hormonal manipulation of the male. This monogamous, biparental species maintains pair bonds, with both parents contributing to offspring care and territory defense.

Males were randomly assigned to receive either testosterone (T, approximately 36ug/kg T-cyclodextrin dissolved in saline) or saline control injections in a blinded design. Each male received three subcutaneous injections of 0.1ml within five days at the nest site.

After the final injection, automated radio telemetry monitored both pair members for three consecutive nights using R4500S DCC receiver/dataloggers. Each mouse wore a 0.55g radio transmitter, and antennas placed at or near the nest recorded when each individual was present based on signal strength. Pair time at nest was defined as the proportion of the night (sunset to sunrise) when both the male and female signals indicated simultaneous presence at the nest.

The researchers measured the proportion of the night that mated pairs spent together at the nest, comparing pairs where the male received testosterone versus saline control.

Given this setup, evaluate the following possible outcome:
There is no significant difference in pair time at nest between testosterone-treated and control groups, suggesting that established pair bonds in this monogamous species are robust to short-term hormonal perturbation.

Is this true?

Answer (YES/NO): NO